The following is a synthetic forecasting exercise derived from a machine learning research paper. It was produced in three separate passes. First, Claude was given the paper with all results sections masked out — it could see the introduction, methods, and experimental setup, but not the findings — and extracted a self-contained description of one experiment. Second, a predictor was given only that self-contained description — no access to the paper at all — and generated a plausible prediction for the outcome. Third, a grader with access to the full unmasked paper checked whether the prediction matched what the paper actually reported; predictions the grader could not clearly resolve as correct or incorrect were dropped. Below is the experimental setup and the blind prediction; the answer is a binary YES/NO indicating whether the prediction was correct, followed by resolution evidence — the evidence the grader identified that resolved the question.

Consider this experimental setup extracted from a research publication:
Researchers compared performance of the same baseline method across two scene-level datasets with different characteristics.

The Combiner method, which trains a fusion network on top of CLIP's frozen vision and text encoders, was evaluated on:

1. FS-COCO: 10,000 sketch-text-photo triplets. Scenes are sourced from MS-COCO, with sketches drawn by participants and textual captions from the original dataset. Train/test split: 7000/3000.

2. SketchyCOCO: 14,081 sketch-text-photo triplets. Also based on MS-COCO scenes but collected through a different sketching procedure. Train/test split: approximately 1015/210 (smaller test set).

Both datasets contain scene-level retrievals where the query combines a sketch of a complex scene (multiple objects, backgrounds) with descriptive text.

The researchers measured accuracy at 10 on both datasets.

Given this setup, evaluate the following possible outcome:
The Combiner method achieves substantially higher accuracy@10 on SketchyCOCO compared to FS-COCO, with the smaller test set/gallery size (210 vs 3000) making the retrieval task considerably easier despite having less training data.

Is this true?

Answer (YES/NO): YES